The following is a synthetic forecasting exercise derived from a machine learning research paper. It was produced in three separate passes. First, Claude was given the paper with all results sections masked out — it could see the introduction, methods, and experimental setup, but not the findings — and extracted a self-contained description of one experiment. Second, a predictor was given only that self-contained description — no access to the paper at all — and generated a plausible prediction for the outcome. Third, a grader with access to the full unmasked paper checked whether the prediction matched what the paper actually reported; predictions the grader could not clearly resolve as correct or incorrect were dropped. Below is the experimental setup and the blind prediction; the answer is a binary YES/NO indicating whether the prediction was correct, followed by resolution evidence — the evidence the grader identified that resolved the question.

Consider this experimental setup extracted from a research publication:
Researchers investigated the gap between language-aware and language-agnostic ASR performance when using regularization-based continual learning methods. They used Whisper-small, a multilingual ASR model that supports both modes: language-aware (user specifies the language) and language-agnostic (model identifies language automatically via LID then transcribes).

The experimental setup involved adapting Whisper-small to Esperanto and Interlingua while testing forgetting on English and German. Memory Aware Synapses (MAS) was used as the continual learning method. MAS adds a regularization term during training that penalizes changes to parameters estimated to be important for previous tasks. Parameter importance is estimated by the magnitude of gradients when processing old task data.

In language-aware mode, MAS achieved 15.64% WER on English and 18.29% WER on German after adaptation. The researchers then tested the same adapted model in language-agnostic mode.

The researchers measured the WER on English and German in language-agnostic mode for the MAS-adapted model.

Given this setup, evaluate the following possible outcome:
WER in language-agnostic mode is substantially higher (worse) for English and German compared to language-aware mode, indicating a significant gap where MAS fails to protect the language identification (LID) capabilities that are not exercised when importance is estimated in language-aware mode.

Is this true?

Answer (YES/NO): YES